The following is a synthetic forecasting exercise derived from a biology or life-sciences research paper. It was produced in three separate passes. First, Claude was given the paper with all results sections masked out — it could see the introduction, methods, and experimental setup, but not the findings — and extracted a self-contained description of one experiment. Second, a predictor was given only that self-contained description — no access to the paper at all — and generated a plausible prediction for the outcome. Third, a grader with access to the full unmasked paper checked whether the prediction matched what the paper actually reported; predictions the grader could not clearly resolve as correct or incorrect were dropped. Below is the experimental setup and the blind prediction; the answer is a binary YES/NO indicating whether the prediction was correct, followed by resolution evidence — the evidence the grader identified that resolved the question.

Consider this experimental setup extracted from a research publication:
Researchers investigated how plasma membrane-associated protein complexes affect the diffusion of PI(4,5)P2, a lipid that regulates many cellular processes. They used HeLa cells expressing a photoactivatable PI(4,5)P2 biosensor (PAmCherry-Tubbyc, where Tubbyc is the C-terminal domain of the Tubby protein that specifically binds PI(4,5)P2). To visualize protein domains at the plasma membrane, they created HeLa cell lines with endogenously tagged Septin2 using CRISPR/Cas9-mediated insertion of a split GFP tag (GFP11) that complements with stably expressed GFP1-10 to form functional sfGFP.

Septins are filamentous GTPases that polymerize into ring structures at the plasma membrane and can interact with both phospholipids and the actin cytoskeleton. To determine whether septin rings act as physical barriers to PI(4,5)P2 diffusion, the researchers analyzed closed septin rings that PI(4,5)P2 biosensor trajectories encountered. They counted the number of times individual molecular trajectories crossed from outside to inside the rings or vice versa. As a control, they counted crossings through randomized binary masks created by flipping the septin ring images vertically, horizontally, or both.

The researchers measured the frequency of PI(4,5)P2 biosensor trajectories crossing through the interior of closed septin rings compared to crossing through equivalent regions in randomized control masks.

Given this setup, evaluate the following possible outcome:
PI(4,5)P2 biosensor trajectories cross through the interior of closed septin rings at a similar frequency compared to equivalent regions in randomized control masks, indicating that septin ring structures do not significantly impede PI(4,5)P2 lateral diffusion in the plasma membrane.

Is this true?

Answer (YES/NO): NO